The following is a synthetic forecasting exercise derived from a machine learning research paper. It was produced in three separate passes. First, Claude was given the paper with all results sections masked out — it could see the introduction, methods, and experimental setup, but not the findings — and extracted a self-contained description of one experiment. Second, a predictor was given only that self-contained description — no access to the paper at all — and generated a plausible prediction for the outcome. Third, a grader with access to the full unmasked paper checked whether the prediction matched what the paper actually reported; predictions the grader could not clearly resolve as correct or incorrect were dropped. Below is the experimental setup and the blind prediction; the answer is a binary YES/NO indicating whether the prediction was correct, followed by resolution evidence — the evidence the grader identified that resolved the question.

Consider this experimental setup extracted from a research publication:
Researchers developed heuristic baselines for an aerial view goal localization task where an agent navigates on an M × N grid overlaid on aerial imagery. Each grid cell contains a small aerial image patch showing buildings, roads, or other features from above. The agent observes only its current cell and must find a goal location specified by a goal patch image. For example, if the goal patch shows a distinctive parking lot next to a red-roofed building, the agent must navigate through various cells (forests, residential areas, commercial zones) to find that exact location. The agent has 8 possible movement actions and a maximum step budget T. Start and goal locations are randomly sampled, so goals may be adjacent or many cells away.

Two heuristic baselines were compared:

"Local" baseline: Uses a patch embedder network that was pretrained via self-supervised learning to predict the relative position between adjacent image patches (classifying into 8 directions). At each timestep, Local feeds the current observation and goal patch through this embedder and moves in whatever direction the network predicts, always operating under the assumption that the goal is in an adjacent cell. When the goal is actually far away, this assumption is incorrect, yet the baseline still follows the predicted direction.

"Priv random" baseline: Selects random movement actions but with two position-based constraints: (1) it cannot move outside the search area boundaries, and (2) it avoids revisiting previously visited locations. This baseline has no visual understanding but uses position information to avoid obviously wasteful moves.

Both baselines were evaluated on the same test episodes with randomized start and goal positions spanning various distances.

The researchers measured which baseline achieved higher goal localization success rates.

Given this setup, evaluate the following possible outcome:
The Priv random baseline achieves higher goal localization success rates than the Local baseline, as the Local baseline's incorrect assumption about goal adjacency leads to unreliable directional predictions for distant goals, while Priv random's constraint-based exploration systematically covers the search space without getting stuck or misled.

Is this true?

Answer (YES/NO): YES